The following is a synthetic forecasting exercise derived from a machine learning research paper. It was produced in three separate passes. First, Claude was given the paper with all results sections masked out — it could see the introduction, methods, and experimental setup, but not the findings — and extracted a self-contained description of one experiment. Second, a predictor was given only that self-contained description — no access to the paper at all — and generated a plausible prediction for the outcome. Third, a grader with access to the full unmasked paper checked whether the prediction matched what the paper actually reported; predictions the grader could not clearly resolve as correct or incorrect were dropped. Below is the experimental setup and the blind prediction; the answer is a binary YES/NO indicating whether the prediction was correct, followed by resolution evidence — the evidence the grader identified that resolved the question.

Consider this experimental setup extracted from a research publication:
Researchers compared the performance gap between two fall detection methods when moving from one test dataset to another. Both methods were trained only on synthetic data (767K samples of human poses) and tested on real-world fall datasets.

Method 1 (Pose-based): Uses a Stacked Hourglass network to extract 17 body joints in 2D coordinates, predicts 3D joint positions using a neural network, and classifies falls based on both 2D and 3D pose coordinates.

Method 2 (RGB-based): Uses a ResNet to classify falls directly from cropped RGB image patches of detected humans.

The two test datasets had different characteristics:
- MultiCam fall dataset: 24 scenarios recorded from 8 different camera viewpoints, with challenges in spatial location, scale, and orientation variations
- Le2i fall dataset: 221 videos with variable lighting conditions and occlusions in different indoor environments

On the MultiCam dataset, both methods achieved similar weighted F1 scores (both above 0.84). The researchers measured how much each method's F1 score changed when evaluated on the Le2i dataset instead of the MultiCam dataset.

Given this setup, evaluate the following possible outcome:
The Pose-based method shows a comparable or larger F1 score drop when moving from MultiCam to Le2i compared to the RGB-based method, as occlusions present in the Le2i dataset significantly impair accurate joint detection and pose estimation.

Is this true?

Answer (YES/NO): NO